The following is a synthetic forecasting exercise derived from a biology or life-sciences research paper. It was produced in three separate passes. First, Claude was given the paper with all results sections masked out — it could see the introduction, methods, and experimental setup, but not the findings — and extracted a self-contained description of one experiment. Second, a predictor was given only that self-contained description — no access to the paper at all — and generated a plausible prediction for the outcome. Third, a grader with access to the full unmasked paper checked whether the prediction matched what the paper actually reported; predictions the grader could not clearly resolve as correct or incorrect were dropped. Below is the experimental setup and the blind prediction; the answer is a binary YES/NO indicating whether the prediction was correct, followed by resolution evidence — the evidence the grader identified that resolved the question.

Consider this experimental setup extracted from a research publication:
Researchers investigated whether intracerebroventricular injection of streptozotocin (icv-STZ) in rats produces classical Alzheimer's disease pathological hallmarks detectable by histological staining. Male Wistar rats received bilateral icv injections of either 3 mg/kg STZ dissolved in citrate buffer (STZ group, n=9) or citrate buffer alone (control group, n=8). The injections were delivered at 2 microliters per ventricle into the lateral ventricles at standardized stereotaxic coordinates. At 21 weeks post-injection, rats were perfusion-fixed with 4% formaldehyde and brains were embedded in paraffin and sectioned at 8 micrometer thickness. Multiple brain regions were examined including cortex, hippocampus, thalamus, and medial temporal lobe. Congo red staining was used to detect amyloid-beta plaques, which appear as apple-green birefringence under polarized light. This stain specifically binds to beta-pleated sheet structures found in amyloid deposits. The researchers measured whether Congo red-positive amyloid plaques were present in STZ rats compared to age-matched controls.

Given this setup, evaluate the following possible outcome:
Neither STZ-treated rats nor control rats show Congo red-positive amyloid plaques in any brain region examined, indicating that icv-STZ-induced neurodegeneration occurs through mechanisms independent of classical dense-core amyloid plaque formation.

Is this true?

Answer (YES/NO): NO